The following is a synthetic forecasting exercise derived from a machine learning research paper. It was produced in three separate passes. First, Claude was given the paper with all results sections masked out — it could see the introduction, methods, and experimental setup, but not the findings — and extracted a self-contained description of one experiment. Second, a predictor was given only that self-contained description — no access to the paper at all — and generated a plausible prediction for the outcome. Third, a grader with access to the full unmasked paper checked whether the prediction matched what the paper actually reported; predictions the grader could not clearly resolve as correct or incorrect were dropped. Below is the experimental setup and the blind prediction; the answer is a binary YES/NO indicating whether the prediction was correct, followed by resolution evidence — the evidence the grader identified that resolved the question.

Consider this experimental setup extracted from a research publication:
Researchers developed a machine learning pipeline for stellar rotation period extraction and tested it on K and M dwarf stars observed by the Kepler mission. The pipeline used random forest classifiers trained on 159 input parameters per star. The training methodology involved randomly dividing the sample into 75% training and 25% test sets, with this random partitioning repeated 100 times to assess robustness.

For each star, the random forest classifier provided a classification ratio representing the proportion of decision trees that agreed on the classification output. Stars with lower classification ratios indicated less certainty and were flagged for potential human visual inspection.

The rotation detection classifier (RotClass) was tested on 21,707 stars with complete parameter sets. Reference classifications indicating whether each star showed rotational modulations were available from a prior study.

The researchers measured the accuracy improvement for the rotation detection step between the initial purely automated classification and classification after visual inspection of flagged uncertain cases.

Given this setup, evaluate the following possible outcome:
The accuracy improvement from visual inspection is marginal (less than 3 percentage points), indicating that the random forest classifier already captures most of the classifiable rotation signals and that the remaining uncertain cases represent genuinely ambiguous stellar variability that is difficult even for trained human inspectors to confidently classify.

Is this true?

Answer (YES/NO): NO